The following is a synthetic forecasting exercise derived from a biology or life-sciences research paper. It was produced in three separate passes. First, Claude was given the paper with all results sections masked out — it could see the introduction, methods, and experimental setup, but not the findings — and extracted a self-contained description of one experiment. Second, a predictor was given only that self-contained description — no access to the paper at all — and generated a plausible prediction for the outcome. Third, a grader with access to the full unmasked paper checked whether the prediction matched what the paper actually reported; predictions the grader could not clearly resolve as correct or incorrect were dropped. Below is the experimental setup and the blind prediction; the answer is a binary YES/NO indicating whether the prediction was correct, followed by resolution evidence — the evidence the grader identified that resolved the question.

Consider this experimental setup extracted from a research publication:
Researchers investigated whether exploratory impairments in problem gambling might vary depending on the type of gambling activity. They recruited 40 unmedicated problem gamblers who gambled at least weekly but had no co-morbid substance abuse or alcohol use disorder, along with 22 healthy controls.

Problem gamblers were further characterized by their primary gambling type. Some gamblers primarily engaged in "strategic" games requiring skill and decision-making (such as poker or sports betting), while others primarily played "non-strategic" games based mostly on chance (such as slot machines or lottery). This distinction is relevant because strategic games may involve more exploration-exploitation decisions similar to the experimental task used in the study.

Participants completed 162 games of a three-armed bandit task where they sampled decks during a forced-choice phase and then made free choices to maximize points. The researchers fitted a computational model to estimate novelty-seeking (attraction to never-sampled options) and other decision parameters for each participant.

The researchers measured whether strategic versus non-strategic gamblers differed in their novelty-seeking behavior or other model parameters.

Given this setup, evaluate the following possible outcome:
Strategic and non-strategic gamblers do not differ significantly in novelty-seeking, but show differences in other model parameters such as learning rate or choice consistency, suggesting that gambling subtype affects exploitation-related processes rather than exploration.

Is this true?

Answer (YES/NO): NO